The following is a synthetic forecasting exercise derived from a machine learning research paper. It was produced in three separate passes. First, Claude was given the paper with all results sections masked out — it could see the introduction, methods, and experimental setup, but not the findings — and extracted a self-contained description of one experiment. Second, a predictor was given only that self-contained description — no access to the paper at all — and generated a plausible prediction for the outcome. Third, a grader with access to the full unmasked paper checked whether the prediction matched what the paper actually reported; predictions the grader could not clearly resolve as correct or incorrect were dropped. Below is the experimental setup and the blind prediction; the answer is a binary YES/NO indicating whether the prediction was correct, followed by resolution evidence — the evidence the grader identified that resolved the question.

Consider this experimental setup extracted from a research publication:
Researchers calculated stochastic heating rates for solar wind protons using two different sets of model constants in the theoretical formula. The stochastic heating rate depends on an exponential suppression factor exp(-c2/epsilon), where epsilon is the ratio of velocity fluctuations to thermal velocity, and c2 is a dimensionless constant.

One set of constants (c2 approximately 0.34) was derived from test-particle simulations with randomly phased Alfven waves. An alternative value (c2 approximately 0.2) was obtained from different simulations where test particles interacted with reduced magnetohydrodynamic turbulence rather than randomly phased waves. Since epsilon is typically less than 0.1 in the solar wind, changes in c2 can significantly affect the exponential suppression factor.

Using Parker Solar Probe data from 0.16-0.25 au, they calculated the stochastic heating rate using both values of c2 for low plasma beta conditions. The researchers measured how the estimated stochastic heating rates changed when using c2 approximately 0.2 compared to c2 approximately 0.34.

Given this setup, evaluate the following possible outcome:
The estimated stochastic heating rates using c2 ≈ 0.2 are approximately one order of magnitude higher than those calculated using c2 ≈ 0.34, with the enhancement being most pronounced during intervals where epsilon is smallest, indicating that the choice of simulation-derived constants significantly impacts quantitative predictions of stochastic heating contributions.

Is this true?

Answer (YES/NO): YES